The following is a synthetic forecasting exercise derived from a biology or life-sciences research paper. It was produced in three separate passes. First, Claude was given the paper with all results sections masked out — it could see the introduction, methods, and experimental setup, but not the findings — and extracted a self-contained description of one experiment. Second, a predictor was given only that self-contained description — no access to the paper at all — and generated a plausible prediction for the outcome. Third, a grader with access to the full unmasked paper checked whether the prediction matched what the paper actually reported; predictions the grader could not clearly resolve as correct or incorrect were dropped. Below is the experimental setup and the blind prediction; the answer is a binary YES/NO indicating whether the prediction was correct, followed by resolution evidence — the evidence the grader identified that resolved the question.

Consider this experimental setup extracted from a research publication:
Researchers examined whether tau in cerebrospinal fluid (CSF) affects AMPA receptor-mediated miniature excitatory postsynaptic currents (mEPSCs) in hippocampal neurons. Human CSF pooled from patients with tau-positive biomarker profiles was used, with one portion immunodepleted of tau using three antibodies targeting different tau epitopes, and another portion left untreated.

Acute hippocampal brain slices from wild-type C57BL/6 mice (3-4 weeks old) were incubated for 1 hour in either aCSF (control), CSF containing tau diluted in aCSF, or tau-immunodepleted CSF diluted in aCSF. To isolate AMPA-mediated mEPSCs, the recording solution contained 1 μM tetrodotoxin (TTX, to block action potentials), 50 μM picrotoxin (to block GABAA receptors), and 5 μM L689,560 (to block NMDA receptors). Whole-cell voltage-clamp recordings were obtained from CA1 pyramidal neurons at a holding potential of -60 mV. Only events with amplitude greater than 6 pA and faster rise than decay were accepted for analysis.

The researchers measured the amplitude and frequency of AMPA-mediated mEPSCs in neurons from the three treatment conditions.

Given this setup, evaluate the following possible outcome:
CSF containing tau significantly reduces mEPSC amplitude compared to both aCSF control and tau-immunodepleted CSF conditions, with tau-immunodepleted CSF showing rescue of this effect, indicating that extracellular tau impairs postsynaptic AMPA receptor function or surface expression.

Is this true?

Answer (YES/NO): NO